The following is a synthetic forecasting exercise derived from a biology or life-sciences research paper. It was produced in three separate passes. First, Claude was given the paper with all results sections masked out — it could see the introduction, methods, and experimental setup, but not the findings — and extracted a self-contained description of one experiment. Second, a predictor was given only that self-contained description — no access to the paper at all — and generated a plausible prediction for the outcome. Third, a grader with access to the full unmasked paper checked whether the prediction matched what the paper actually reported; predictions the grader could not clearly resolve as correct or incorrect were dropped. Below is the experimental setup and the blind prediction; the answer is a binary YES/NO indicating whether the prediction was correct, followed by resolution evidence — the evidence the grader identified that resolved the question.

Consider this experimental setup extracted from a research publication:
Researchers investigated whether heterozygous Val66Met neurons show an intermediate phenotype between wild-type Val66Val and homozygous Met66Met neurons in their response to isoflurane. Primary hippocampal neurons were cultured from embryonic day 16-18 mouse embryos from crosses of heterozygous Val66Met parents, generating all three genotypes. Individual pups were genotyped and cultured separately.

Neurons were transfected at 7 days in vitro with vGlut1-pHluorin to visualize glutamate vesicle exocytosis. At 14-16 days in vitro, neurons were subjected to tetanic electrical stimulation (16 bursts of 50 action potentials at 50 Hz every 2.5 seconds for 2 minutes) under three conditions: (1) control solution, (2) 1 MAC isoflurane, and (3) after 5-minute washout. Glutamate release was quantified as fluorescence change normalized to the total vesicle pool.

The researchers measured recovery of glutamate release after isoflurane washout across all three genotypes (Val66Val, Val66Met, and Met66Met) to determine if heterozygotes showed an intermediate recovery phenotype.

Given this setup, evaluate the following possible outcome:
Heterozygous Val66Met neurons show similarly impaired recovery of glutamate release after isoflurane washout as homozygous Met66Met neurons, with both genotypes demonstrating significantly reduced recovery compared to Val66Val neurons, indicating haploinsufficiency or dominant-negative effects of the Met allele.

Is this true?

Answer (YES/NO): YES